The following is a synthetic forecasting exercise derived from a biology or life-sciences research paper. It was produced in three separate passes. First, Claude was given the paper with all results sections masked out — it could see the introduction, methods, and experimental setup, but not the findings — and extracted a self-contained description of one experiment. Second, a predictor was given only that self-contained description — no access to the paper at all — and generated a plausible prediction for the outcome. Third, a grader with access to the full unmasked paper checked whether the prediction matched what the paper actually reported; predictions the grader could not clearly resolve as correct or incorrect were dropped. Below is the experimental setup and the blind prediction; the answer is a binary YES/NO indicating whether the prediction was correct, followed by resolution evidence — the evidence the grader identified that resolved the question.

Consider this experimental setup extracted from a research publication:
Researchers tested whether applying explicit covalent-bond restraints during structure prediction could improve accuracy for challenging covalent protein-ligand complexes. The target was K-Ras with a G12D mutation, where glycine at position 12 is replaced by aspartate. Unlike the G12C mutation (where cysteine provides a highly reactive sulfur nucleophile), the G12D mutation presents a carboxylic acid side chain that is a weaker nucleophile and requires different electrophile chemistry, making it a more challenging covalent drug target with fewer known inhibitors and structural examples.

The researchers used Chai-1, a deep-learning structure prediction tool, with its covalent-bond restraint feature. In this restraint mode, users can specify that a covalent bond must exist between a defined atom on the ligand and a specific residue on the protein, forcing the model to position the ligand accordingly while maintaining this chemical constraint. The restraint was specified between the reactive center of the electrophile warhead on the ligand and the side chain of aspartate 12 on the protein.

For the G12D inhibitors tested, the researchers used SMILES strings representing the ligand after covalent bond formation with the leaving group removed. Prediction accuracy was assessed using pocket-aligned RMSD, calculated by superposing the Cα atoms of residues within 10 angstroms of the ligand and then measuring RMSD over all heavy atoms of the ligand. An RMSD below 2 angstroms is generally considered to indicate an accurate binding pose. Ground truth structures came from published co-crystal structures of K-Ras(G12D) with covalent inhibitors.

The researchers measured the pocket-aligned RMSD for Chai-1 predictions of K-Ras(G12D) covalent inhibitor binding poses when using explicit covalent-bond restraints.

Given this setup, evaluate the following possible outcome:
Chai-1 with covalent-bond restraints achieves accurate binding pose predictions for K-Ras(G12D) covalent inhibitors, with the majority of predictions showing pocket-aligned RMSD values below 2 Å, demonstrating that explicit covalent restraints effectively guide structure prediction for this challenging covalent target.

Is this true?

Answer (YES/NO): YES